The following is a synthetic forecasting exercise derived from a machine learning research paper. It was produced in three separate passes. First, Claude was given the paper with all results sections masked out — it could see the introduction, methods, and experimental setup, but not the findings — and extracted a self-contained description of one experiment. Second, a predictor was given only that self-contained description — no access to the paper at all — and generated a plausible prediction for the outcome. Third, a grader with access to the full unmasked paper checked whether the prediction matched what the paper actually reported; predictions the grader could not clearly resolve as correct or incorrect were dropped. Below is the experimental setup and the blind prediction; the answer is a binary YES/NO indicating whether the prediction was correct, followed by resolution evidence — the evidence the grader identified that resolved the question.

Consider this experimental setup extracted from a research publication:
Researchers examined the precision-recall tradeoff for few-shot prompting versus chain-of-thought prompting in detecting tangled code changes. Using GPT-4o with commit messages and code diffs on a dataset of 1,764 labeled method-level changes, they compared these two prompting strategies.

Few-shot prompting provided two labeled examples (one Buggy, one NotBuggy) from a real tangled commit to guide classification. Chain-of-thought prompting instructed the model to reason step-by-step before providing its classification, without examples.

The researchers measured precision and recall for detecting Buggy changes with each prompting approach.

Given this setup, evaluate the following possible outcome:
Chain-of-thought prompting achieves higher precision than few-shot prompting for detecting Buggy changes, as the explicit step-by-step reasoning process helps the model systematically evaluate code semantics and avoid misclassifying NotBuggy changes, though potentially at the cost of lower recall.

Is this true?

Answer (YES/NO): NO